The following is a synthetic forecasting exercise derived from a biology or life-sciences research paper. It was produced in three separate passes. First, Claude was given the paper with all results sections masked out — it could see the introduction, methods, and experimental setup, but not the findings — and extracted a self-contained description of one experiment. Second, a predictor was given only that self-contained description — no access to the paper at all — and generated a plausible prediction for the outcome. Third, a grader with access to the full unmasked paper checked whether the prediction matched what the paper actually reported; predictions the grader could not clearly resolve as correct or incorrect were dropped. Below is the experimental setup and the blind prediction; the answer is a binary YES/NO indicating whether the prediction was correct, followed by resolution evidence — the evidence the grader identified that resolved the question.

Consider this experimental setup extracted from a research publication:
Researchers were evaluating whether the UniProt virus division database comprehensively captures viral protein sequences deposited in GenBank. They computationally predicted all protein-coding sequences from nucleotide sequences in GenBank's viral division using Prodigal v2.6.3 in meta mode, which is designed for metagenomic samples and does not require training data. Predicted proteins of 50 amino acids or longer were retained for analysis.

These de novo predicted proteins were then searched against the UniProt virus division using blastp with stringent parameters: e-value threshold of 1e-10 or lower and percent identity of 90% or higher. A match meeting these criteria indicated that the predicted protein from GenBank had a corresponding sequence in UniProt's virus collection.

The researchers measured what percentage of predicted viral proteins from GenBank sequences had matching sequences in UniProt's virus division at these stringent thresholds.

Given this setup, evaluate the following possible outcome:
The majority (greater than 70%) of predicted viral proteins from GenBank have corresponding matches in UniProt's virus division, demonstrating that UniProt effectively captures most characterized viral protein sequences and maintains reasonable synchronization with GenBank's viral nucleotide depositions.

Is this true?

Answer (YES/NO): YES